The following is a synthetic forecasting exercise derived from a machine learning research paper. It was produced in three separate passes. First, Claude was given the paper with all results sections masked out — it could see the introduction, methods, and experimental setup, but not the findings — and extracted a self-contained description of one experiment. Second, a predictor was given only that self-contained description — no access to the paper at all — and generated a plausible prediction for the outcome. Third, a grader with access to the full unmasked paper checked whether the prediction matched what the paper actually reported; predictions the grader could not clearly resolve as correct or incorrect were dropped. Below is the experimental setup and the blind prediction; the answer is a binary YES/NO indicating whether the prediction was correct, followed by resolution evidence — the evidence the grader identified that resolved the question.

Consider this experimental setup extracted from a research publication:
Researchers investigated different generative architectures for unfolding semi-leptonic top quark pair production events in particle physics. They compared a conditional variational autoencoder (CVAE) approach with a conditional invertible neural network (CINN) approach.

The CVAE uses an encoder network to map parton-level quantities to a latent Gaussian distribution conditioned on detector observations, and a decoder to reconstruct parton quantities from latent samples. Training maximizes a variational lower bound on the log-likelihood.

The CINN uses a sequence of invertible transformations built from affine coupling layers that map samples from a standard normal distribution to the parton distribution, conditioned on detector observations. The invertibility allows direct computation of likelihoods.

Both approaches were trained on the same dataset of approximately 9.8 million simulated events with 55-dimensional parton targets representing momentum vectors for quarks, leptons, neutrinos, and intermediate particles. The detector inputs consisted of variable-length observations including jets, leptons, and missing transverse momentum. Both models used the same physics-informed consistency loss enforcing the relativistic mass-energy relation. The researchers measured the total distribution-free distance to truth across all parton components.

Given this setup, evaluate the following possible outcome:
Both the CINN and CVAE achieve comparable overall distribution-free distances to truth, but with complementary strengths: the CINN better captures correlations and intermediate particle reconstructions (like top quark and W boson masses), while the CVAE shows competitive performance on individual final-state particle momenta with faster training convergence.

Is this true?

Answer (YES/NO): NO